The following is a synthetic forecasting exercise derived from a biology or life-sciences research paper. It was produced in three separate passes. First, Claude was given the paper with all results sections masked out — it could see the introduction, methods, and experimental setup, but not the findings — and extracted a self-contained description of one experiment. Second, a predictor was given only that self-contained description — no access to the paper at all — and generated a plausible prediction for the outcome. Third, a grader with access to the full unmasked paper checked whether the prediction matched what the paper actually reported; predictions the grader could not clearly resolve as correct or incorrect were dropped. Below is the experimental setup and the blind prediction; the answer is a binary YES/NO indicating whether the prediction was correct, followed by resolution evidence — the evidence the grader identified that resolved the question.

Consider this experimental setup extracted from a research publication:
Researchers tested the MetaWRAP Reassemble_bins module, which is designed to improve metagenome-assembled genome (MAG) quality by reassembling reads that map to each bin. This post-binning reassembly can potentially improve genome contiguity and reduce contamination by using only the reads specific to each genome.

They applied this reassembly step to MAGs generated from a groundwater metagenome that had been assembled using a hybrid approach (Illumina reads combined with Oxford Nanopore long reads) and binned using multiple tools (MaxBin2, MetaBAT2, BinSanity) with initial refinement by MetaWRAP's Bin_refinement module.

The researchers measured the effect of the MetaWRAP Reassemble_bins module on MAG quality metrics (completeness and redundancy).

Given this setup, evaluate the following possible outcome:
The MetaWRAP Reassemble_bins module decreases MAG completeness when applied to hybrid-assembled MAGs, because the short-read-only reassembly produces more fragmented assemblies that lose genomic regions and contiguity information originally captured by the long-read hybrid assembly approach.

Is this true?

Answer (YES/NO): NO